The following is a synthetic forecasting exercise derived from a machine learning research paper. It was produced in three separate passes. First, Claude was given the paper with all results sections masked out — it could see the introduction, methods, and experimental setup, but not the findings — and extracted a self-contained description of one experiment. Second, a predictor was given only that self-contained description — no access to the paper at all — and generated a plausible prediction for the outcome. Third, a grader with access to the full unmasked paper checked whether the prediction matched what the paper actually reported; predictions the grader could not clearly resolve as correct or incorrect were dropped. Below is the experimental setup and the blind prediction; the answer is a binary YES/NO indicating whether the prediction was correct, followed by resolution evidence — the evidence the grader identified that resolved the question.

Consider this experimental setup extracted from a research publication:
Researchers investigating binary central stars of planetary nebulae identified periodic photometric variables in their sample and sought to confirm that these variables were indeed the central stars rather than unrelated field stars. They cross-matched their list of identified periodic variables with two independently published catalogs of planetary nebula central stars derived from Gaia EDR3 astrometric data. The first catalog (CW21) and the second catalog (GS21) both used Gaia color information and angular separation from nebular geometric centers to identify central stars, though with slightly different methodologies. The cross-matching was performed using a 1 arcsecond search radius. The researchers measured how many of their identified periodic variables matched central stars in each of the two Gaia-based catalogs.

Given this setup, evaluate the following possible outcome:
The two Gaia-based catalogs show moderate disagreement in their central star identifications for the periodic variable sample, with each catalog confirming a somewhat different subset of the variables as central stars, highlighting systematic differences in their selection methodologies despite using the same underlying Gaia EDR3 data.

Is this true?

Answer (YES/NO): NO